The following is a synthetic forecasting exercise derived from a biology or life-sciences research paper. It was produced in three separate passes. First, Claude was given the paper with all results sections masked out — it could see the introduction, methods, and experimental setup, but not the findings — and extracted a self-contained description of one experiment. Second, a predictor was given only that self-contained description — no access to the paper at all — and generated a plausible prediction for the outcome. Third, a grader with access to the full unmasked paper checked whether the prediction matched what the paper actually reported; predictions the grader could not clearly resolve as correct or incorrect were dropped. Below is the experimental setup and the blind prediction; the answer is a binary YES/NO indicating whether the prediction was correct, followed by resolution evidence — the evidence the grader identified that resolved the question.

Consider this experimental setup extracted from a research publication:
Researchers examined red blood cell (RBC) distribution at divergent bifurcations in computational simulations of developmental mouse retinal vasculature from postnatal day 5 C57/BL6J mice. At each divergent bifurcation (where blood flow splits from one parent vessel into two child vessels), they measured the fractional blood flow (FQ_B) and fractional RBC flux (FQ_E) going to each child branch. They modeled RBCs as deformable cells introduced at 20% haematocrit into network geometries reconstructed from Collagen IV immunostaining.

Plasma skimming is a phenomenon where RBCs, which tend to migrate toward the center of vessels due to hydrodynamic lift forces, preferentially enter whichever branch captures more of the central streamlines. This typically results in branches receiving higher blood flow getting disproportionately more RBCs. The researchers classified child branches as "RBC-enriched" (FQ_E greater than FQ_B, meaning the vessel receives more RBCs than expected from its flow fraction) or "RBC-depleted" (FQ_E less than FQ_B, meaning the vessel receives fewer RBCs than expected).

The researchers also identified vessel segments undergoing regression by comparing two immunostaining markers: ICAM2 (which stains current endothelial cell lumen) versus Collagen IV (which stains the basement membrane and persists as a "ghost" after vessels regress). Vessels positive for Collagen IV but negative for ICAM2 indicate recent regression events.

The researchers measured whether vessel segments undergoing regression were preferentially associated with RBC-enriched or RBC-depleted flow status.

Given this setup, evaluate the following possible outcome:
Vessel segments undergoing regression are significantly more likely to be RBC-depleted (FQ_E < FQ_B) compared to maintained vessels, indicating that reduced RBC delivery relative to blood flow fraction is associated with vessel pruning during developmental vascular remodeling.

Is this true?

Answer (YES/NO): YES